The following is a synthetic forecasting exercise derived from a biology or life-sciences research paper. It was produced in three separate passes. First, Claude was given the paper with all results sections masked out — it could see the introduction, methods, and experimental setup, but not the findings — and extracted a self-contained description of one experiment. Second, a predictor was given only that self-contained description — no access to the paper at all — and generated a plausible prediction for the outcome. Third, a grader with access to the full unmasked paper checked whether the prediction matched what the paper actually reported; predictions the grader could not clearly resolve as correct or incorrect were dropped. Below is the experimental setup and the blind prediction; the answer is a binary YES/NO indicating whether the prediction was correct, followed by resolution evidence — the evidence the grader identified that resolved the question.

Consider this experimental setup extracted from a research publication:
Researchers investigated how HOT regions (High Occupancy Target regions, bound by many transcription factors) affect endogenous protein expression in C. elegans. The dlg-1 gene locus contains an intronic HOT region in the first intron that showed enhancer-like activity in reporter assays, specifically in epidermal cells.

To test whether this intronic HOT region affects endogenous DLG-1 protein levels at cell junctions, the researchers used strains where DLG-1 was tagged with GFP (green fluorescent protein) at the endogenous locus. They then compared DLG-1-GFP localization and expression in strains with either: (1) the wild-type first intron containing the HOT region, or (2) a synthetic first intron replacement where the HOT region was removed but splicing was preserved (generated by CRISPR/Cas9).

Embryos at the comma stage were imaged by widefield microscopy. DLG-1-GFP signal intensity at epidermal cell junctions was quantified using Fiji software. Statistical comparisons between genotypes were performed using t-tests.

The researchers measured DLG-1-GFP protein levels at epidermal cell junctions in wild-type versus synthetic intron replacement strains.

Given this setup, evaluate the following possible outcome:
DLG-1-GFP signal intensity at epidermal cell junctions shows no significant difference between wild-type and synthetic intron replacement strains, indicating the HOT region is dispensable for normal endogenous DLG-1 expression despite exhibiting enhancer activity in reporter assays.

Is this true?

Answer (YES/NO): YES